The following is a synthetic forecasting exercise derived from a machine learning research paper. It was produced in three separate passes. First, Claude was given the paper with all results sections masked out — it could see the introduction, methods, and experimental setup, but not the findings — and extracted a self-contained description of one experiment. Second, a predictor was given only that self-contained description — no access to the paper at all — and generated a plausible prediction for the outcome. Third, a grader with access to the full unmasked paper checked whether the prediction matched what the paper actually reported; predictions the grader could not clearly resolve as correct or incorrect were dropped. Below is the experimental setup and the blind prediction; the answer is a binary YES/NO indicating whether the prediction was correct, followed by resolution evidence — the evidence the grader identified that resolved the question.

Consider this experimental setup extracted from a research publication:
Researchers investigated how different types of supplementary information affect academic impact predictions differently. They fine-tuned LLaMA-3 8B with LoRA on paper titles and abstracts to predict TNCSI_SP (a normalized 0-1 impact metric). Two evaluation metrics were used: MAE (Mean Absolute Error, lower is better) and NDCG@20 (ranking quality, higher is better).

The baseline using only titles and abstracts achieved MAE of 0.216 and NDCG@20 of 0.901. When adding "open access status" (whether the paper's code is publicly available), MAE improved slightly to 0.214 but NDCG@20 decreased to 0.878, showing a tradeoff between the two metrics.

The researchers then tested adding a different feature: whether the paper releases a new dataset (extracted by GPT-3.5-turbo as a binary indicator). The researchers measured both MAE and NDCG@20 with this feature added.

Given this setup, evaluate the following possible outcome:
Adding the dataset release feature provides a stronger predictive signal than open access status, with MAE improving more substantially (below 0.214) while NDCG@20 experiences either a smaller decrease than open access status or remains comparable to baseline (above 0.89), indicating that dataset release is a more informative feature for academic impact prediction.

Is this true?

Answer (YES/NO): NO